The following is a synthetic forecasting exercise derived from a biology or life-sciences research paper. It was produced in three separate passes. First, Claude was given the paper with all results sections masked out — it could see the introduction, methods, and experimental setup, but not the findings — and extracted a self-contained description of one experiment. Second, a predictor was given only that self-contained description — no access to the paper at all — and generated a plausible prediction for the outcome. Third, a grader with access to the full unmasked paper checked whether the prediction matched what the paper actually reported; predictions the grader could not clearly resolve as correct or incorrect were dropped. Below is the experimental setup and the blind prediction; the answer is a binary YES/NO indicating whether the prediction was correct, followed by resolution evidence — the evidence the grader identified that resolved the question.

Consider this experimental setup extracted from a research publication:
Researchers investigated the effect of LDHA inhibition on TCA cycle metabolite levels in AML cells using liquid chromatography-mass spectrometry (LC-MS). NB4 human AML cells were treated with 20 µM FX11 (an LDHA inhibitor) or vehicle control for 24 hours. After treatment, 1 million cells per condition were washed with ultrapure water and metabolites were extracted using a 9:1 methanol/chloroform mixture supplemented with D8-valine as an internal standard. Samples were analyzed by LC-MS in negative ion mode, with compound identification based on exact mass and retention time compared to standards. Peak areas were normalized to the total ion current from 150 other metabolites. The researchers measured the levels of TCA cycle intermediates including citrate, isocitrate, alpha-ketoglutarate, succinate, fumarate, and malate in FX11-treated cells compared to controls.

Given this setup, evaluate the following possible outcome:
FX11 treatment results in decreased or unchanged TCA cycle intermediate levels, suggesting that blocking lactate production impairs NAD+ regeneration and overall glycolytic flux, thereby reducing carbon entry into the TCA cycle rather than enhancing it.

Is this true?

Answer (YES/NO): YES